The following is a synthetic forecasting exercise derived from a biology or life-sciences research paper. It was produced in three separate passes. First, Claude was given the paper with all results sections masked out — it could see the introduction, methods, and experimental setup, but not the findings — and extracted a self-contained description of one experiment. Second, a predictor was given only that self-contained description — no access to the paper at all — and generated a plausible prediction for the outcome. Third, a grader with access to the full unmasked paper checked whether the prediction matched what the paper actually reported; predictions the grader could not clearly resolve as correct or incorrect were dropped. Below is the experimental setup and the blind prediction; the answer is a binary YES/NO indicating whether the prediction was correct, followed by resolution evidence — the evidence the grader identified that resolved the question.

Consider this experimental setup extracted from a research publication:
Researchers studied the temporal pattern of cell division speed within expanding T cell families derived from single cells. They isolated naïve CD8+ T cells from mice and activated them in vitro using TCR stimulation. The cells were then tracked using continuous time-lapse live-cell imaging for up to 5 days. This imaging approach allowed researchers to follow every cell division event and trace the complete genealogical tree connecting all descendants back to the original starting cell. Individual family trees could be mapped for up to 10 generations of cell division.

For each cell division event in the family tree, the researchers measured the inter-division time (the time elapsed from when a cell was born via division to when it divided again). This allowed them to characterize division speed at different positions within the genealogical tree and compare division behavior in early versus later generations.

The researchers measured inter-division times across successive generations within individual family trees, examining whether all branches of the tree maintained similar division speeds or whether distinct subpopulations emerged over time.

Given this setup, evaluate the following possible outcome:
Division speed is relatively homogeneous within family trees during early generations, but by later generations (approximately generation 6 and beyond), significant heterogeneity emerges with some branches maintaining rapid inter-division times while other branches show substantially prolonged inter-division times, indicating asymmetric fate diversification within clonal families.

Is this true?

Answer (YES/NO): NO